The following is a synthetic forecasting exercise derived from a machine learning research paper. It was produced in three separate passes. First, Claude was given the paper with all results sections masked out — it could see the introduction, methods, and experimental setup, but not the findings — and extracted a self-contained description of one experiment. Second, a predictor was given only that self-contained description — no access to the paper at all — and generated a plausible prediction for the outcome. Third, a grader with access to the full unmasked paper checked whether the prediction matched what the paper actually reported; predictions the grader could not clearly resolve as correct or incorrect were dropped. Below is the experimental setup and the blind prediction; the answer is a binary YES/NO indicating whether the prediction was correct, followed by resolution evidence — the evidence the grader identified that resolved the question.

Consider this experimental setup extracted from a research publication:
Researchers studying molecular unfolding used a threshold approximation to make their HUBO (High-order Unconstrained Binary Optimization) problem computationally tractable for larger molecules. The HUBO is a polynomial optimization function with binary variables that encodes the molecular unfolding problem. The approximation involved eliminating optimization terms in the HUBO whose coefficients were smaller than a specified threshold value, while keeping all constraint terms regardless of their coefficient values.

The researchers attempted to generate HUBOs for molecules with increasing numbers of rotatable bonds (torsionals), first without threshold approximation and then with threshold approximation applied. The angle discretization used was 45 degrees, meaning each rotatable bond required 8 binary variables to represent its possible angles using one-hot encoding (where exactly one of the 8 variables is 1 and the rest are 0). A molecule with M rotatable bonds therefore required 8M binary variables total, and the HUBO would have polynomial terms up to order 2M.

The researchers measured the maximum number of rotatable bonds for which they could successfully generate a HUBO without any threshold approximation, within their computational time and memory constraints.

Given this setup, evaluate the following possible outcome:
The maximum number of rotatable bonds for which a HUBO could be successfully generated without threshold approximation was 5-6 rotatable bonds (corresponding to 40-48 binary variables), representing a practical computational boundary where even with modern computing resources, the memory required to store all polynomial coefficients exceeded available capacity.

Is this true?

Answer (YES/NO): NO